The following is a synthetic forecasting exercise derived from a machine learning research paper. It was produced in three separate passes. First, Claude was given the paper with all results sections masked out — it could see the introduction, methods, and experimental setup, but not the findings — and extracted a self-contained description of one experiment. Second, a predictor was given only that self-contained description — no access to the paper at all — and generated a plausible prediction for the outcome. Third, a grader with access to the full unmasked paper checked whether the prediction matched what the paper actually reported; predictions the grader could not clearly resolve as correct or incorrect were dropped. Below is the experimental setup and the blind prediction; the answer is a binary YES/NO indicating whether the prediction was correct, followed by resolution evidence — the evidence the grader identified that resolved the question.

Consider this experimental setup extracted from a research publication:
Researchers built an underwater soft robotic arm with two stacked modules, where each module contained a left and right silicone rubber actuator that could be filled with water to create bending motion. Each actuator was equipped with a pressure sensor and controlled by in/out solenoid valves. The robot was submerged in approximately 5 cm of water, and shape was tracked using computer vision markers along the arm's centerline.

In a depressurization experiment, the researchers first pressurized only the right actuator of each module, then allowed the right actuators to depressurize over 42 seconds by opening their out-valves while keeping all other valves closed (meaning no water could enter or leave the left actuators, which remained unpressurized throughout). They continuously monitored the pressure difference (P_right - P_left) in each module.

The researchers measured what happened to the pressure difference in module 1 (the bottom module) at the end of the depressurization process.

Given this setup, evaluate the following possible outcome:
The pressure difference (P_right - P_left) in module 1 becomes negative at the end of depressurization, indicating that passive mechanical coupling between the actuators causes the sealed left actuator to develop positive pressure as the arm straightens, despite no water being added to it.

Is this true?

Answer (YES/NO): YES